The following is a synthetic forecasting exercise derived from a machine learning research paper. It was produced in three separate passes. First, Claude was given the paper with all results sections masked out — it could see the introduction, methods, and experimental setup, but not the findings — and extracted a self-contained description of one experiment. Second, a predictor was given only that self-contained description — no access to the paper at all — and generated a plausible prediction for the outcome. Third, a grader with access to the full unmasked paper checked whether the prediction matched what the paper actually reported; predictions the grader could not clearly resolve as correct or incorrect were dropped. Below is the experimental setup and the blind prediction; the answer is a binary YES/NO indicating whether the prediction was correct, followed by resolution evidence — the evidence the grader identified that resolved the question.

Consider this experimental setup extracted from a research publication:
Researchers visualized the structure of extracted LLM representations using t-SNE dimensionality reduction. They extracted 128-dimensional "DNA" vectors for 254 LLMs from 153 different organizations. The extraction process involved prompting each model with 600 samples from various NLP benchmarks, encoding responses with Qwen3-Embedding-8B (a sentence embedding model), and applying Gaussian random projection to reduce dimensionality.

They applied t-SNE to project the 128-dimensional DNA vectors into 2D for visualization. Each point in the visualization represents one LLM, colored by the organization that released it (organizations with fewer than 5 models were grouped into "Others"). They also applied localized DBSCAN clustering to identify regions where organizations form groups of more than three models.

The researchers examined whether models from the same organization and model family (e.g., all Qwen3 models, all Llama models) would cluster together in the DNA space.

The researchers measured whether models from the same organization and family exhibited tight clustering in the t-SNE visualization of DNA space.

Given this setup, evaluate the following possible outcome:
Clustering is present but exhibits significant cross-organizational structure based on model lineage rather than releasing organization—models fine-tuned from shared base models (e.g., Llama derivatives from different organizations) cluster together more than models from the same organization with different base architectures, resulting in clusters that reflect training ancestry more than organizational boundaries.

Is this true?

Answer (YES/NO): NO